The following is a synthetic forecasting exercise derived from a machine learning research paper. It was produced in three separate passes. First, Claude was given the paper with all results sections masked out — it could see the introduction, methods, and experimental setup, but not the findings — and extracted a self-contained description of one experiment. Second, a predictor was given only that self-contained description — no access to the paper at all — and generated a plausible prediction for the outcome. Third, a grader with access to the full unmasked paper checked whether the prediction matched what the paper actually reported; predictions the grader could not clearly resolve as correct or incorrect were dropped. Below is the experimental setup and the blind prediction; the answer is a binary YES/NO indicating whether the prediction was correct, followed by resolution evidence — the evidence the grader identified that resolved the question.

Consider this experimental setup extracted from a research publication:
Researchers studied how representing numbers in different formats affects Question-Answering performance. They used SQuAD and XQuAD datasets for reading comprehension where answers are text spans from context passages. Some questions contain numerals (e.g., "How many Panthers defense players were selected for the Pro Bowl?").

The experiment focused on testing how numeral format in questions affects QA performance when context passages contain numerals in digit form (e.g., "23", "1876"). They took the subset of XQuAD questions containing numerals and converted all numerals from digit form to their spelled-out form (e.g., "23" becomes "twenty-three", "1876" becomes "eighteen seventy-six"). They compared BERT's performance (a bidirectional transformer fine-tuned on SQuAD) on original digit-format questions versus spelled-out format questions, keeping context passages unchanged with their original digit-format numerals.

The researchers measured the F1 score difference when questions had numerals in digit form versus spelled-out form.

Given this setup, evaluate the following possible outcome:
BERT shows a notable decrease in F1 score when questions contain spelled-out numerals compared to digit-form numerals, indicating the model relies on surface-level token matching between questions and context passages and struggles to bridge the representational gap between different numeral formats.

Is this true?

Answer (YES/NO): YES